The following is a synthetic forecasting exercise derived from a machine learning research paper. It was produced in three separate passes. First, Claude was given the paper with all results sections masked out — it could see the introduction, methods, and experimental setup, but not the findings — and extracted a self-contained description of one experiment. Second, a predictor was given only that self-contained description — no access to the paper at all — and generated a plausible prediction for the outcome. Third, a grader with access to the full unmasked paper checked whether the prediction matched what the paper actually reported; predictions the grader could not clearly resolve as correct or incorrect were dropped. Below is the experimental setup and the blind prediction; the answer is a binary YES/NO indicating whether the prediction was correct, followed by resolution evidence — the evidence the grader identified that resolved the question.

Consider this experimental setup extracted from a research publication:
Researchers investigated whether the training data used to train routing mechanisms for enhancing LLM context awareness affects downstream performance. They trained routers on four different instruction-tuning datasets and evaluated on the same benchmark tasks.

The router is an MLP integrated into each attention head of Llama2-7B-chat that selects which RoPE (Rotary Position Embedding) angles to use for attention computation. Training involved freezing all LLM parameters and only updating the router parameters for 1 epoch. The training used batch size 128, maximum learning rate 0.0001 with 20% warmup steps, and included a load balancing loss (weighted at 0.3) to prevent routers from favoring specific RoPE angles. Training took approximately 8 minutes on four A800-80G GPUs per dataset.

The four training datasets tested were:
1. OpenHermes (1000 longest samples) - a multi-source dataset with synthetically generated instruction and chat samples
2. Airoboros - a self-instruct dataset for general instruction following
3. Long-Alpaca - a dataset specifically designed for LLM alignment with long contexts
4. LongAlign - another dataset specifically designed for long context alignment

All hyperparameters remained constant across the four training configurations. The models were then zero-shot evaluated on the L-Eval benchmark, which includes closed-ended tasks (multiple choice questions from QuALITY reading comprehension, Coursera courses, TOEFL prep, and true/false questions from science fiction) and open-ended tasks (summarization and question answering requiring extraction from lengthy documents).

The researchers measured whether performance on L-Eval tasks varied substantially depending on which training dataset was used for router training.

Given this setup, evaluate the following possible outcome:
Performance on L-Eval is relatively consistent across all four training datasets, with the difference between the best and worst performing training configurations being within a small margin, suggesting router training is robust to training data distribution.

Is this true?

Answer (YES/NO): YES